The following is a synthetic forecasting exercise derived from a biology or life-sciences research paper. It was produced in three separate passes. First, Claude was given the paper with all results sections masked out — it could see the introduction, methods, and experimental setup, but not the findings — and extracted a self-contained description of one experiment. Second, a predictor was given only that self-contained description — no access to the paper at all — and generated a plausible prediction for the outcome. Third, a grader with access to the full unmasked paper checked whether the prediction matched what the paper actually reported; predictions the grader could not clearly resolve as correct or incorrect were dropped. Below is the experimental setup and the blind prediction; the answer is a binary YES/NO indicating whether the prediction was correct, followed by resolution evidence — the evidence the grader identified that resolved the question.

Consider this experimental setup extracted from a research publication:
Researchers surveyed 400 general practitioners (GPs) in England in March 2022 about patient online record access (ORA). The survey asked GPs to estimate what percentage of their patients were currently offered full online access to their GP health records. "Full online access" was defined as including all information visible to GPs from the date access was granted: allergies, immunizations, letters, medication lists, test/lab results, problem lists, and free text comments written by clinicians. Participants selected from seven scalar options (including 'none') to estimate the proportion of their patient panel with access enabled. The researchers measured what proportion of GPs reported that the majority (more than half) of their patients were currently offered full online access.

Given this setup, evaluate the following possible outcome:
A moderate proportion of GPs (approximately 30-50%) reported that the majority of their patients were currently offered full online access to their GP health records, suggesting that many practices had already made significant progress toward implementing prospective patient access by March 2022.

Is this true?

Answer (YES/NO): NO